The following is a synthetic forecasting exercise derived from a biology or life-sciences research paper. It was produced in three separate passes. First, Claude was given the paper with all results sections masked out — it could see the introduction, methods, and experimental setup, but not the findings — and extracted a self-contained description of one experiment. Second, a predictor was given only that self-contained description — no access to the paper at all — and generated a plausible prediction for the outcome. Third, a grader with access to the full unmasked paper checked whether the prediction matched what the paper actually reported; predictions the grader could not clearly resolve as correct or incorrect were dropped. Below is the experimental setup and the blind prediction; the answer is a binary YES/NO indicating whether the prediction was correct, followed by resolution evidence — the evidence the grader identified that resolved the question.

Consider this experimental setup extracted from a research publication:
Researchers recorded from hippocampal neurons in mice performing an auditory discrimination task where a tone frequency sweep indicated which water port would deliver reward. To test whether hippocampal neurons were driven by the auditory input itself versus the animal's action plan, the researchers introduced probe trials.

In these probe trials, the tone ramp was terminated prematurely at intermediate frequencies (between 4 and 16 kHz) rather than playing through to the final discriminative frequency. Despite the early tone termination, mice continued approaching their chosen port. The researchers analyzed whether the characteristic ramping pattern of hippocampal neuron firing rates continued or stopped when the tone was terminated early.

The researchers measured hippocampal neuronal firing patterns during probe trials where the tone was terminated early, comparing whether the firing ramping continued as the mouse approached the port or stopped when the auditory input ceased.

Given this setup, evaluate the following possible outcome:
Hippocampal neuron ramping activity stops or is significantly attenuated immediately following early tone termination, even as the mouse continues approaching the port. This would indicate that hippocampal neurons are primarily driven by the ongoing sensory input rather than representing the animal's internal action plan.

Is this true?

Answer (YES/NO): NO